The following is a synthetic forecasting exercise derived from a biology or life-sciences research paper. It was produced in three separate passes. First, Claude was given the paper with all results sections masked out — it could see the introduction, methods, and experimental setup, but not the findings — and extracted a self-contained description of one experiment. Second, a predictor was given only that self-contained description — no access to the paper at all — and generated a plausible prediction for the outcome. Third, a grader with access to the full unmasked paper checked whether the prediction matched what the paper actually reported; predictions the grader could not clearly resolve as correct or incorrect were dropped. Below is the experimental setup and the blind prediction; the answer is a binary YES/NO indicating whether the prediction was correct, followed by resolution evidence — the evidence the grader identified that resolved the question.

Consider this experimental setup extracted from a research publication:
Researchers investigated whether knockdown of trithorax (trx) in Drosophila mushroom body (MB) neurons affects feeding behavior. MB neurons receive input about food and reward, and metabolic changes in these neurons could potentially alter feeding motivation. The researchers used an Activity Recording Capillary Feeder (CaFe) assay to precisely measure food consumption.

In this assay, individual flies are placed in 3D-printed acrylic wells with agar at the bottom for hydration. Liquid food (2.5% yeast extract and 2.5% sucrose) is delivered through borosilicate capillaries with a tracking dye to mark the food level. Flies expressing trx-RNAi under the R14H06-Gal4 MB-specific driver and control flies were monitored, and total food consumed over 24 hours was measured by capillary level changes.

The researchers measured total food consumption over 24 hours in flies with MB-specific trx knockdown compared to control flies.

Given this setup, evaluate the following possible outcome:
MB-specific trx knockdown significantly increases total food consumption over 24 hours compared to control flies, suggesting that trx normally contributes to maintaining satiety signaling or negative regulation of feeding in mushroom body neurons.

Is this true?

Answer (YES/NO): NO